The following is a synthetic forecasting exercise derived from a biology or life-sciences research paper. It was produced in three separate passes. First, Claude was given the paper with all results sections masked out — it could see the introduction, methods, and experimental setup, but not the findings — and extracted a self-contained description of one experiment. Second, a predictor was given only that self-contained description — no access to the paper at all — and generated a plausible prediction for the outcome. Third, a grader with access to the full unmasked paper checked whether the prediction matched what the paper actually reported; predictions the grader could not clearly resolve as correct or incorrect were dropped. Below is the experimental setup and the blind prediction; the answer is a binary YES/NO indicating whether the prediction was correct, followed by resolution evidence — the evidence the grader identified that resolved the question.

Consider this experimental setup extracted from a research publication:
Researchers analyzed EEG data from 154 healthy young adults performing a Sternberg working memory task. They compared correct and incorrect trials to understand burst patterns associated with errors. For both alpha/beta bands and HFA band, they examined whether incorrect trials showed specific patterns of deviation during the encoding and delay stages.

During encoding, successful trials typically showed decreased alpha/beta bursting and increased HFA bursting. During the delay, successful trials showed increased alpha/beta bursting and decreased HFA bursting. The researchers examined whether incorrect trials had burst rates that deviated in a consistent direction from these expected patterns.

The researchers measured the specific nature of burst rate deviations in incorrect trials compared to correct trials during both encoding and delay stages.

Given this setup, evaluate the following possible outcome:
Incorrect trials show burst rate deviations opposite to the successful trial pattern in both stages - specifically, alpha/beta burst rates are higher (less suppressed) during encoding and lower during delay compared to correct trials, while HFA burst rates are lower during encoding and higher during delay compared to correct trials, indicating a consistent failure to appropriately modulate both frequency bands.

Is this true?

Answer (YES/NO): YES